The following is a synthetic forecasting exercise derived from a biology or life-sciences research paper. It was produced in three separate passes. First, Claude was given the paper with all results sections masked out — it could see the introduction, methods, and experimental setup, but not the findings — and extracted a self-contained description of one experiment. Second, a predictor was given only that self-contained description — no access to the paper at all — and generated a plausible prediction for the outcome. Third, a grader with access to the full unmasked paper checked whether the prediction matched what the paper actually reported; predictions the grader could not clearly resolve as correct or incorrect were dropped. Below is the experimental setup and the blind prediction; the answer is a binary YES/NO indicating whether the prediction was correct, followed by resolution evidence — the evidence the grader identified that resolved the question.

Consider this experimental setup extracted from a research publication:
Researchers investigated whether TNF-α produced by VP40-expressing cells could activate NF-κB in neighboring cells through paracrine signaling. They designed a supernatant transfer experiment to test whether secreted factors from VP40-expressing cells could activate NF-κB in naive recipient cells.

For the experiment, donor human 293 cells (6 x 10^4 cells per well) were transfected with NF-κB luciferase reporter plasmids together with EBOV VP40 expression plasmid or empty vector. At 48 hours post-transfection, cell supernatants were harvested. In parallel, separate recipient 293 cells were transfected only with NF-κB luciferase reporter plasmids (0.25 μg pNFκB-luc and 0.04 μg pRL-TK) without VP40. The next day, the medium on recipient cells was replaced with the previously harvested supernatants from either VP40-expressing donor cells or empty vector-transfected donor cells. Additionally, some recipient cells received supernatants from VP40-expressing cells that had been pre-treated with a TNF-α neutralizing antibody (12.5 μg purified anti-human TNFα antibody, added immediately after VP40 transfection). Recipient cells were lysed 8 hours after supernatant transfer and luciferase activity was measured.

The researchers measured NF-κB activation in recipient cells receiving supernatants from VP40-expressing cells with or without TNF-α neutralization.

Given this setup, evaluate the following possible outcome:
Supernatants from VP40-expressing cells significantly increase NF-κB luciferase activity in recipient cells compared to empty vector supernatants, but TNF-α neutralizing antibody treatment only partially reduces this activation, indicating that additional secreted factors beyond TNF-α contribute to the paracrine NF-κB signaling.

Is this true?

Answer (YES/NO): NO